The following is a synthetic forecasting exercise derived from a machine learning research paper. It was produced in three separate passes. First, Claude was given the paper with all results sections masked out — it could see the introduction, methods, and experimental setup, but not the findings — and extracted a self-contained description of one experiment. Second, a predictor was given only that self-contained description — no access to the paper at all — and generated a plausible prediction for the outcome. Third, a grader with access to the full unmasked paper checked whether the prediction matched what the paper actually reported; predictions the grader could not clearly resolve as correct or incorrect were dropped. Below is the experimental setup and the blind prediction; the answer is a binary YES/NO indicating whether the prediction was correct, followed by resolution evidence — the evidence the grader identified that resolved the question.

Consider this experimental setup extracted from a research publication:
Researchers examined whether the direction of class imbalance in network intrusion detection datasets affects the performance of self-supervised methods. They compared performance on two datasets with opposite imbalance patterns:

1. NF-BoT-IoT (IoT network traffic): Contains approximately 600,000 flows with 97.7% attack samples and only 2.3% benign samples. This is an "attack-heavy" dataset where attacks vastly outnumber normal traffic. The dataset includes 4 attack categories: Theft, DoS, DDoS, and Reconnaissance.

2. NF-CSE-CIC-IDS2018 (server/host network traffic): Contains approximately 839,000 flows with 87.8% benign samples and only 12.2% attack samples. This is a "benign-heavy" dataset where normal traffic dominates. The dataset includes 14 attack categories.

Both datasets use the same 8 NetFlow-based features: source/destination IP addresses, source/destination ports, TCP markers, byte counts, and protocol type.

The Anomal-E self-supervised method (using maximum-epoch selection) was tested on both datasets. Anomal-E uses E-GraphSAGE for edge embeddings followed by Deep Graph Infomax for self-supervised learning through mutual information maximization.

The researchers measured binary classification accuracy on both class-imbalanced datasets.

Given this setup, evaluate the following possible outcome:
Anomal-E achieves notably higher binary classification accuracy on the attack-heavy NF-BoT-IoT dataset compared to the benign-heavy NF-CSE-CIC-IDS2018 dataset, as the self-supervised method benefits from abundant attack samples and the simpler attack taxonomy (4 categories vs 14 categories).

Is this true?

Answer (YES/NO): NO